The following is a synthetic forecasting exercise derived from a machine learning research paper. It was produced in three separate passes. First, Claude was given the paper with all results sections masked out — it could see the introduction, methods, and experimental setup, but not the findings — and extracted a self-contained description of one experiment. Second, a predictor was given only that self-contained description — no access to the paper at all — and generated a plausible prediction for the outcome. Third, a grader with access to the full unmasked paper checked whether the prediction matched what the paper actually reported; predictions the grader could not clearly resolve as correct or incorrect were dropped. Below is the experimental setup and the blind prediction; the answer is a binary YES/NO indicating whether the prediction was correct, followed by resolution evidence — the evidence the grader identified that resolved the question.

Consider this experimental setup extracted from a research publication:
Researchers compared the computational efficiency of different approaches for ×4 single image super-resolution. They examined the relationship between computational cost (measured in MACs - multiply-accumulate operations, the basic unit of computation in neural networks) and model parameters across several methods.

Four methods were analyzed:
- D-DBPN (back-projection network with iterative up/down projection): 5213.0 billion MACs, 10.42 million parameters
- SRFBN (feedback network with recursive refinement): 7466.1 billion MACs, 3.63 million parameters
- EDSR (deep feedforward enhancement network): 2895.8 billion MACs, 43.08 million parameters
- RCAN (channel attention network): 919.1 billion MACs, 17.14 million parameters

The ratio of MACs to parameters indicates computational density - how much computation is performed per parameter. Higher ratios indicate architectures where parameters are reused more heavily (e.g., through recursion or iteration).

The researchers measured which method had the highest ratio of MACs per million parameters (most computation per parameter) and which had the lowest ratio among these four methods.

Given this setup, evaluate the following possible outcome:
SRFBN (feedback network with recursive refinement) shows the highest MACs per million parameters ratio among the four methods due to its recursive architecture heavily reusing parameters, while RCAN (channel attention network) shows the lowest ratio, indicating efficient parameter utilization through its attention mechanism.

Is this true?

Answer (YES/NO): YES